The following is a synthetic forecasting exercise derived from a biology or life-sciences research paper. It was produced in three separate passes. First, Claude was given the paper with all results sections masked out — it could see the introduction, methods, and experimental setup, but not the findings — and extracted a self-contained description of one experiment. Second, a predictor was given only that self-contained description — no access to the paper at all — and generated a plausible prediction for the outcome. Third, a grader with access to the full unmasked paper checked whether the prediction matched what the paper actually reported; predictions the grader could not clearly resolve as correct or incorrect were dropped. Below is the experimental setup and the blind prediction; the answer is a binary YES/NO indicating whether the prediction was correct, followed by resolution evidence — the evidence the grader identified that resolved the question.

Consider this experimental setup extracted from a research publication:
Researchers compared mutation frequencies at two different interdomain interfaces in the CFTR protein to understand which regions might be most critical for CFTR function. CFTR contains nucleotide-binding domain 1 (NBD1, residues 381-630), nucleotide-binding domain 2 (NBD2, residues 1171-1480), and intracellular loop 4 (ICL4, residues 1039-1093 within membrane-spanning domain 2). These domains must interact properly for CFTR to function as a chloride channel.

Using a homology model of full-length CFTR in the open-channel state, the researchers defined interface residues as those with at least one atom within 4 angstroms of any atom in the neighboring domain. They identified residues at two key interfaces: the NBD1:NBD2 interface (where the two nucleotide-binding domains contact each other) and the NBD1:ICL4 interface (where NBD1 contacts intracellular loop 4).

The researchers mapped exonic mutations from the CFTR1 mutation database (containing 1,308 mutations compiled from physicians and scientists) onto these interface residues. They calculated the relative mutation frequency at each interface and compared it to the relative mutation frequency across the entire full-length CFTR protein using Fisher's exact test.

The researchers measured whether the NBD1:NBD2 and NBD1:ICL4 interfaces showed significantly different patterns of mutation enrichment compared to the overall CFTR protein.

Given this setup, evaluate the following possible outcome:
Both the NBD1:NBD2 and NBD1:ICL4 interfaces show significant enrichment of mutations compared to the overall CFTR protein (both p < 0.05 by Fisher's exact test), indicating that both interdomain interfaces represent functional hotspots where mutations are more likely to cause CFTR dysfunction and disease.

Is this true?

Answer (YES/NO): NO